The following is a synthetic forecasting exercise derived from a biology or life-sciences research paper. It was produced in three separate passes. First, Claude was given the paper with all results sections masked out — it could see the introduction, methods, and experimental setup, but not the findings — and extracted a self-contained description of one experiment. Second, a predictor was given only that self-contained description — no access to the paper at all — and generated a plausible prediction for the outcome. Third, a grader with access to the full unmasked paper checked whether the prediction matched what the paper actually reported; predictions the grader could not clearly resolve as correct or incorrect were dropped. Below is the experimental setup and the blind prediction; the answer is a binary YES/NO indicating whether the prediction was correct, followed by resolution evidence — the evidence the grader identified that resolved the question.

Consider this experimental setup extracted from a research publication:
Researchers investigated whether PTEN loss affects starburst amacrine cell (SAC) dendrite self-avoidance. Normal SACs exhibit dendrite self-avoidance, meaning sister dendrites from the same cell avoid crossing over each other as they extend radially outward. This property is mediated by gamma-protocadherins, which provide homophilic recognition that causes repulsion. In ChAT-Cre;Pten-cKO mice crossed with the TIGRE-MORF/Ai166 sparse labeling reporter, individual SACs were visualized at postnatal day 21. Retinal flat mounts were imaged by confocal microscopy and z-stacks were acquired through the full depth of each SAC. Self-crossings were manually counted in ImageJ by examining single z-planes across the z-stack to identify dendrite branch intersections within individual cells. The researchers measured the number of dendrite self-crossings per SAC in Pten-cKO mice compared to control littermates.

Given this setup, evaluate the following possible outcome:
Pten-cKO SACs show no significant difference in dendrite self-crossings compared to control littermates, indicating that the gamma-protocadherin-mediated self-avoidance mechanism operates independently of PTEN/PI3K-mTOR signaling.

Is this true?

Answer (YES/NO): NO